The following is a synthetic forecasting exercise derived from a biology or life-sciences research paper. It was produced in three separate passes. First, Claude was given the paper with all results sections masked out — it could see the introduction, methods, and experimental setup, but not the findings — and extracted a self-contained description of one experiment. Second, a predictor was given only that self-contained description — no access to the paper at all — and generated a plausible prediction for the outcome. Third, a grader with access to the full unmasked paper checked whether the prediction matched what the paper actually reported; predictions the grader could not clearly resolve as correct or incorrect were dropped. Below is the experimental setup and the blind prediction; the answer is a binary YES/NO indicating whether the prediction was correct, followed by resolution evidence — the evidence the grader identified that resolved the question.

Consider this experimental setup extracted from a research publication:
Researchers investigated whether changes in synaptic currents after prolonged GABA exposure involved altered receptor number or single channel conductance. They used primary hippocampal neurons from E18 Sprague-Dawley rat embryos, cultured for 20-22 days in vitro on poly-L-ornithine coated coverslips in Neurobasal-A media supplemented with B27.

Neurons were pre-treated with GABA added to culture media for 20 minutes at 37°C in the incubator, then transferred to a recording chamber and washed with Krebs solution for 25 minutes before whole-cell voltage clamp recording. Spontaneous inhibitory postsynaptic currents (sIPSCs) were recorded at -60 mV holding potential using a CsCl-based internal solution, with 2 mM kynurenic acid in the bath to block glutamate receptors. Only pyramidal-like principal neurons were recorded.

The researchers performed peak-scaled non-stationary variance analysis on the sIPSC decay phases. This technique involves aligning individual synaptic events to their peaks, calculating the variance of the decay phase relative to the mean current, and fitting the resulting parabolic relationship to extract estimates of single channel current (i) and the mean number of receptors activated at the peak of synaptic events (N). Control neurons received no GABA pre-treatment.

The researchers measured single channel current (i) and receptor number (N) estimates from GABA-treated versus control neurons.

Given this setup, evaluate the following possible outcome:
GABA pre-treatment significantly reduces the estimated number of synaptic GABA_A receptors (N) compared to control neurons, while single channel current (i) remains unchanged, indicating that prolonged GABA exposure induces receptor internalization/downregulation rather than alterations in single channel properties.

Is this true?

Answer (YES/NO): NO